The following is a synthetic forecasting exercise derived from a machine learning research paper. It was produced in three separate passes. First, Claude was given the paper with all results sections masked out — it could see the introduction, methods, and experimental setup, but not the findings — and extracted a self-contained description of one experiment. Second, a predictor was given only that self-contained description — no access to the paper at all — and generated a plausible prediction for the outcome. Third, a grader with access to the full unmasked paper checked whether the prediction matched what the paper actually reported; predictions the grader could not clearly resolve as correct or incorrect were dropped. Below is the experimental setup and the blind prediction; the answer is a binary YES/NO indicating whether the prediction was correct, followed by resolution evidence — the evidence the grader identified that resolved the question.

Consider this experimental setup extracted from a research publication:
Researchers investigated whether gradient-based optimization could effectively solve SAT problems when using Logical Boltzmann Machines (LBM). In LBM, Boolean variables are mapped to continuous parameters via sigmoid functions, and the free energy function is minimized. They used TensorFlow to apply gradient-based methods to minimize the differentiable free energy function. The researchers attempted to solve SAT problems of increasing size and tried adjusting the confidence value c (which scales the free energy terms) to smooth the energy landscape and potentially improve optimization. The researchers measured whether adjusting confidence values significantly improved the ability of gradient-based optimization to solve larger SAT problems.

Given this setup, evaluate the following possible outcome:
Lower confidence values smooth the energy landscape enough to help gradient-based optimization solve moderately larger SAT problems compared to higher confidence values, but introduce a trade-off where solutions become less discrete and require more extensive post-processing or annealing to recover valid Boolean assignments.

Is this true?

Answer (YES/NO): NO